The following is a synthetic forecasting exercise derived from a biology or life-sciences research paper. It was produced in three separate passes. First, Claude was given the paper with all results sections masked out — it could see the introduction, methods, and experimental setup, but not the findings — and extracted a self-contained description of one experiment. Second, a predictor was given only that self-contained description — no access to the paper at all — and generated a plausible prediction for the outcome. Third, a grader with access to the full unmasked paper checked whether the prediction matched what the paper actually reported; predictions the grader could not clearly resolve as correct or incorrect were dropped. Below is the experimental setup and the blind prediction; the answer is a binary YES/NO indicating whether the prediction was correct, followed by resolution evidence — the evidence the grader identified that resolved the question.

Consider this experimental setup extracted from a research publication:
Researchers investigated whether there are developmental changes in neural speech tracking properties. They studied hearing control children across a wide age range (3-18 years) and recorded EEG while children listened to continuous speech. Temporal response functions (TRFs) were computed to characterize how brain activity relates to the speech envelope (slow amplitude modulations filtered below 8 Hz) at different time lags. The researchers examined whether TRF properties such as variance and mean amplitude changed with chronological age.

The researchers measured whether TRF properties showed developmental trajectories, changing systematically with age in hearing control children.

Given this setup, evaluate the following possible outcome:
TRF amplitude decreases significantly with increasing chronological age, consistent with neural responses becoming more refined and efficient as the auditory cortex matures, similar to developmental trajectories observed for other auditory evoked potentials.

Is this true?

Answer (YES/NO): YES